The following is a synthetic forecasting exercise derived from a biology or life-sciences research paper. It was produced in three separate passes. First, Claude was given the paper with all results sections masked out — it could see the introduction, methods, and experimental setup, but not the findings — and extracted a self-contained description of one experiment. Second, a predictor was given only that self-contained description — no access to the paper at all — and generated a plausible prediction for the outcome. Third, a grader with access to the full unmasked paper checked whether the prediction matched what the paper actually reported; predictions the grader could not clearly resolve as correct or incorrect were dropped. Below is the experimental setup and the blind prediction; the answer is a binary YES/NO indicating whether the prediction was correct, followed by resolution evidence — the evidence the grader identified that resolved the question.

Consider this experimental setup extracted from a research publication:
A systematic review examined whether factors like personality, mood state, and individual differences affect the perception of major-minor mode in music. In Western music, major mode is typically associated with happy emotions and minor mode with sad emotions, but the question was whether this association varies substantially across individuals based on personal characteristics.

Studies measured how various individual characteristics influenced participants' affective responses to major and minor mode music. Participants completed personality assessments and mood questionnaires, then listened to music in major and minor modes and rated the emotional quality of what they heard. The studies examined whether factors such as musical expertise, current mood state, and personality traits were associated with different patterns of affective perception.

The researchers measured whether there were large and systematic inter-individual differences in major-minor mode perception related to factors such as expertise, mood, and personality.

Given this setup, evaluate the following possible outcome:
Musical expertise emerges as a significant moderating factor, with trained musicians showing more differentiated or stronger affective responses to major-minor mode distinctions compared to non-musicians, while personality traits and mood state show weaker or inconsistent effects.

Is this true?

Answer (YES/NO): NO